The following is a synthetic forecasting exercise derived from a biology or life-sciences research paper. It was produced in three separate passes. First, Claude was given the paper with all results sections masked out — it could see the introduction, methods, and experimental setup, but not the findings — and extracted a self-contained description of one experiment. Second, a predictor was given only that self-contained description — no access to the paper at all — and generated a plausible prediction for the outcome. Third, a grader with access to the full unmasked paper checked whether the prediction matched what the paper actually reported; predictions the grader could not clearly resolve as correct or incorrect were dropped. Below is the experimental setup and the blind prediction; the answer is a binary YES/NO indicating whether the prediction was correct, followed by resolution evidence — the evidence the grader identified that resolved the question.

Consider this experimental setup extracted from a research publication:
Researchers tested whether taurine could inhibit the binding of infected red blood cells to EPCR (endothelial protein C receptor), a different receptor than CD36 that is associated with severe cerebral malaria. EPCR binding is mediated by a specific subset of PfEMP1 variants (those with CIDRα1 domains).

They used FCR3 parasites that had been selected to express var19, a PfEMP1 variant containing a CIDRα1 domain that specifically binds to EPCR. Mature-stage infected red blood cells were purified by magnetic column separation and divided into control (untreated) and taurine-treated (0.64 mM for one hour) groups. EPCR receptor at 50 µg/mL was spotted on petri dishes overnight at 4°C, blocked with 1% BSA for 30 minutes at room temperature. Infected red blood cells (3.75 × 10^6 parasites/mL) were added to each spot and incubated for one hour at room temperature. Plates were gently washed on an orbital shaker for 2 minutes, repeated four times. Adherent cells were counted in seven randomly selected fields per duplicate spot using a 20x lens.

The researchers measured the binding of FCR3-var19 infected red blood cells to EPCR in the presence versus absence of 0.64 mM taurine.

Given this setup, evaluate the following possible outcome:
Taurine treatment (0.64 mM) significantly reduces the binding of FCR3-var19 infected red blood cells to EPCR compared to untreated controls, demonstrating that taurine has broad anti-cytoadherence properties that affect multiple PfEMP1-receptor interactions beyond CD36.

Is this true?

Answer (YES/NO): YES